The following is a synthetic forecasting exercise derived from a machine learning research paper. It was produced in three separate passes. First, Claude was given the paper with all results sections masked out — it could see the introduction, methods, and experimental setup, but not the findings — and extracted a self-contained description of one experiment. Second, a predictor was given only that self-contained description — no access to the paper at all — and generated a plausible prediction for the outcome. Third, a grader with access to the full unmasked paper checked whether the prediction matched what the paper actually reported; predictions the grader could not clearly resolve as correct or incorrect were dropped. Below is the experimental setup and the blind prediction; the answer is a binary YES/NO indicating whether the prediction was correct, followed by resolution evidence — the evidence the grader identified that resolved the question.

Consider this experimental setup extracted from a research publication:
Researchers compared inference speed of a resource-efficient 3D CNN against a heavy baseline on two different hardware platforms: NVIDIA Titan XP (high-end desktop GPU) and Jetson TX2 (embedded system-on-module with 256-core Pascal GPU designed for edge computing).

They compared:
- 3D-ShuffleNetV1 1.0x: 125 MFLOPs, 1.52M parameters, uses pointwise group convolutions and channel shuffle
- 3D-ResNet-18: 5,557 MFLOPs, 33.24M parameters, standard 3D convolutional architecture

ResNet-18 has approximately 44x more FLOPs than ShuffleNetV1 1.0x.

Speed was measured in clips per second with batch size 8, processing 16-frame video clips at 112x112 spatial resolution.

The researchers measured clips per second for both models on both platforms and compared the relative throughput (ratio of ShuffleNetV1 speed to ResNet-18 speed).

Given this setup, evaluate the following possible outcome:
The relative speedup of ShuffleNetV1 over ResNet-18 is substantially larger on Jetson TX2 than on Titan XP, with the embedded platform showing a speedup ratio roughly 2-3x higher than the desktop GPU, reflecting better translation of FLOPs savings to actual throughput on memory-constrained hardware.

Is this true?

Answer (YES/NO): NO